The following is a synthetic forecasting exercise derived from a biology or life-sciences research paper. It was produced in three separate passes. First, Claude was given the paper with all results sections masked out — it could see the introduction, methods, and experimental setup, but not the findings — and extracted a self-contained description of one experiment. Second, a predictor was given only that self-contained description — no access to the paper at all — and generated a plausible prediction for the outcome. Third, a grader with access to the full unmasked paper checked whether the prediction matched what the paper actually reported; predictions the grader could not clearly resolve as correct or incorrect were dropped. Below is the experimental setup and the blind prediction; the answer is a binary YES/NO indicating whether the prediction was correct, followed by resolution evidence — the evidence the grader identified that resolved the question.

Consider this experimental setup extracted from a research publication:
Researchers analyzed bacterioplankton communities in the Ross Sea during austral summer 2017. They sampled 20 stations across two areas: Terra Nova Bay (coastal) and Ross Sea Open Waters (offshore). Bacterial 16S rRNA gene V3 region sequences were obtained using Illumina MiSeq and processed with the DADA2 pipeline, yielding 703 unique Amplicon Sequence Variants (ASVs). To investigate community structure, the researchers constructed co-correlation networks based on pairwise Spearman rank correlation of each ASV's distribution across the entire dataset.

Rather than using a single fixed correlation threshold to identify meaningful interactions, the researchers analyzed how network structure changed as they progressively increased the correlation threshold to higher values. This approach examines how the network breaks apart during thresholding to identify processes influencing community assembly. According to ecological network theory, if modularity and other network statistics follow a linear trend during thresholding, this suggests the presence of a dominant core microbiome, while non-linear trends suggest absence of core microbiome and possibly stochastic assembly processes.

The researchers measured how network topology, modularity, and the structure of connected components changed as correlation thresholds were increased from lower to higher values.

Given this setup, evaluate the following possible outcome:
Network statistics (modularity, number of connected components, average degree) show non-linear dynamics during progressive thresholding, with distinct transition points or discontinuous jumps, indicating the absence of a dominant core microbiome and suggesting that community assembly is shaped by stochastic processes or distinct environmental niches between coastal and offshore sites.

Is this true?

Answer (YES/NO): YES